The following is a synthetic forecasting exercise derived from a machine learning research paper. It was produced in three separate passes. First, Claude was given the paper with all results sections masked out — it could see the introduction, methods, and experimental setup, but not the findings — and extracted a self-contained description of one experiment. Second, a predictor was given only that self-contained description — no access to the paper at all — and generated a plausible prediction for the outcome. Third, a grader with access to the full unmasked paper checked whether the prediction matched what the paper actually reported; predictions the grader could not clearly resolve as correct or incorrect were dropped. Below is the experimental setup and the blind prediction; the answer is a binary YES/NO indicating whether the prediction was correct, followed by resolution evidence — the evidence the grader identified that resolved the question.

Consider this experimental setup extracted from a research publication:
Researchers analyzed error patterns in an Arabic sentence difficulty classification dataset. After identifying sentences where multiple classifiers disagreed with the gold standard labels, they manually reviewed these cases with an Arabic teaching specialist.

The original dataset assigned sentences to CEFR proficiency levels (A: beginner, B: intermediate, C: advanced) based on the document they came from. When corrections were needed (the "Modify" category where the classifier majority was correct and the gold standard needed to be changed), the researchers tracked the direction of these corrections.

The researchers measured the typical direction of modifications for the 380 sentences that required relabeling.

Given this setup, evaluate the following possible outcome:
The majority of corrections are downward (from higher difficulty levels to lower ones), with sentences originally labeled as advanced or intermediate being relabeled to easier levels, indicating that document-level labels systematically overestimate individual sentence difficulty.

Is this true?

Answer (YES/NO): YES